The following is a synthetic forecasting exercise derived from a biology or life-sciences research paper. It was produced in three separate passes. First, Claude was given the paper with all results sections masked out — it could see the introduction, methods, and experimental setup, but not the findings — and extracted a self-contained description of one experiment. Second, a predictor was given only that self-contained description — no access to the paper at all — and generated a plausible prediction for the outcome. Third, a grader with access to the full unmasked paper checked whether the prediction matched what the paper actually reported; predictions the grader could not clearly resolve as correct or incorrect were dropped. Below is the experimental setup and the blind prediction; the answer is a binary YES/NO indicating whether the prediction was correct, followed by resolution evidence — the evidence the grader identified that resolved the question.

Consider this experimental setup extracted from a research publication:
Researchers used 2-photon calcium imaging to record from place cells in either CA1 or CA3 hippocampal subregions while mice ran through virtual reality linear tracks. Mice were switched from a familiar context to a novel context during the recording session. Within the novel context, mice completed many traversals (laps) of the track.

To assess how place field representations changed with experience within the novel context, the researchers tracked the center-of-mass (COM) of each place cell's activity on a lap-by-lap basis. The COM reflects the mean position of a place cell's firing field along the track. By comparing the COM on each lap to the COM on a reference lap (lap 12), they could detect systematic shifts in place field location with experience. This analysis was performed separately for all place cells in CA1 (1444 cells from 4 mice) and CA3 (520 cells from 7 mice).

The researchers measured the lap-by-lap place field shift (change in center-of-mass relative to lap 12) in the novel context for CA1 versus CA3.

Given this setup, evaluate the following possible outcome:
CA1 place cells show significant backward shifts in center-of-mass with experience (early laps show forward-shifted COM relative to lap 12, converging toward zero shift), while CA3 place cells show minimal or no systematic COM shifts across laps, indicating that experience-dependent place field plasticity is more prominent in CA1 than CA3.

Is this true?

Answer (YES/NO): NO